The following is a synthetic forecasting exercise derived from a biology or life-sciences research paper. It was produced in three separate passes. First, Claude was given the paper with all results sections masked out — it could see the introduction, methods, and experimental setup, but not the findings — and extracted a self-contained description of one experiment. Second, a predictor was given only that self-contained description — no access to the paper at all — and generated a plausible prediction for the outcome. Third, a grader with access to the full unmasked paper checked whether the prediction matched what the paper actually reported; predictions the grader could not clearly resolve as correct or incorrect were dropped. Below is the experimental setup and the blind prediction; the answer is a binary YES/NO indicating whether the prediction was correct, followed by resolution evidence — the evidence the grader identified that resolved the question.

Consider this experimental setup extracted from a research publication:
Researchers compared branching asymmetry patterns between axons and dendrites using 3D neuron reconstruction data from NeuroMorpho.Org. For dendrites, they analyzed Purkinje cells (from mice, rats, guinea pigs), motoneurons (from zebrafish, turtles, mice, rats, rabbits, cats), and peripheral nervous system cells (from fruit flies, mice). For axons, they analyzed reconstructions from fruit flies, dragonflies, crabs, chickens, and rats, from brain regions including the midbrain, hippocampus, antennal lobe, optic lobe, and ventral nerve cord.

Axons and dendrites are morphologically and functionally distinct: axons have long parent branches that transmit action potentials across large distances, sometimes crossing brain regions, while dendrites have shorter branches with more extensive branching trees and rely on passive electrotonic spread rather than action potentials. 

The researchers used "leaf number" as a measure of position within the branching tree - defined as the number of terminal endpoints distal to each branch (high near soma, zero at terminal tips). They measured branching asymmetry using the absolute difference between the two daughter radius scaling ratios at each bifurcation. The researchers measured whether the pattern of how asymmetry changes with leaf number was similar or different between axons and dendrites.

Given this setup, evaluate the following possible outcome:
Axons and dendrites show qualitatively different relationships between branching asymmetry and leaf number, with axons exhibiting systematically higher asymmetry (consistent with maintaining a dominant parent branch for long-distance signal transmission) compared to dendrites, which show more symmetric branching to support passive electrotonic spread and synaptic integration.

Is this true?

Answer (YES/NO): NO